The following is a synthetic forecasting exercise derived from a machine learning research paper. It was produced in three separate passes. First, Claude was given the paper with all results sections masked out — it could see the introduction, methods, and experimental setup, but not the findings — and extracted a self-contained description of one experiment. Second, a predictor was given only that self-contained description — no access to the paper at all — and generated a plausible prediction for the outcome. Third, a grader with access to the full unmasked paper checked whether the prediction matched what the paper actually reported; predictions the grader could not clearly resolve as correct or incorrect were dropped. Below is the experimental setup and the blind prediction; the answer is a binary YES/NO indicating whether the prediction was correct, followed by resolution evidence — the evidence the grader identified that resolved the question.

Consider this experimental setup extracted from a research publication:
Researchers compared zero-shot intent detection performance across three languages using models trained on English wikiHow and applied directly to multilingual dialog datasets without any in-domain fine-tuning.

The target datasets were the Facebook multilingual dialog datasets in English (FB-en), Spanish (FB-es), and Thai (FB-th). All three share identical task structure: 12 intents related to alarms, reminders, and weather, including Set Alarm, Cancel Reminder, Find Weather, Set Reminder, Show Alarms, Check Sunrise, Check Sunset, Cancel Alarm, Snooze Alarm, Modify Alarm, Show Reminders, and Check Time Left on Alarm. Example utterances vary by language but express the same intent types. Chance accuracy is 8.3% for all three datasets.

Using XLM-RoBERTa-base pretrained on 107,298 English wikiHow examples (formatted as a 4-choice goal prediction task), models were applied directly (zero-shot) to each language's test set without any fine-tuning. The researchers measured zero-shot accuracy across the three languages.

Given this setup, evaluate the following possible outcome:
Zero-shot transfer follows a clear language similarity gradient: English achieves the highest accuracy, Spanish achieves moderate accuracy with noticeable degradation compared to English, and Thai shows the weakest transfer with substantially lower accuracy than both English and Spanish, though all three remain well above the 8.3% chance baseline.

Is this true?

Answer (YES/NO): YES